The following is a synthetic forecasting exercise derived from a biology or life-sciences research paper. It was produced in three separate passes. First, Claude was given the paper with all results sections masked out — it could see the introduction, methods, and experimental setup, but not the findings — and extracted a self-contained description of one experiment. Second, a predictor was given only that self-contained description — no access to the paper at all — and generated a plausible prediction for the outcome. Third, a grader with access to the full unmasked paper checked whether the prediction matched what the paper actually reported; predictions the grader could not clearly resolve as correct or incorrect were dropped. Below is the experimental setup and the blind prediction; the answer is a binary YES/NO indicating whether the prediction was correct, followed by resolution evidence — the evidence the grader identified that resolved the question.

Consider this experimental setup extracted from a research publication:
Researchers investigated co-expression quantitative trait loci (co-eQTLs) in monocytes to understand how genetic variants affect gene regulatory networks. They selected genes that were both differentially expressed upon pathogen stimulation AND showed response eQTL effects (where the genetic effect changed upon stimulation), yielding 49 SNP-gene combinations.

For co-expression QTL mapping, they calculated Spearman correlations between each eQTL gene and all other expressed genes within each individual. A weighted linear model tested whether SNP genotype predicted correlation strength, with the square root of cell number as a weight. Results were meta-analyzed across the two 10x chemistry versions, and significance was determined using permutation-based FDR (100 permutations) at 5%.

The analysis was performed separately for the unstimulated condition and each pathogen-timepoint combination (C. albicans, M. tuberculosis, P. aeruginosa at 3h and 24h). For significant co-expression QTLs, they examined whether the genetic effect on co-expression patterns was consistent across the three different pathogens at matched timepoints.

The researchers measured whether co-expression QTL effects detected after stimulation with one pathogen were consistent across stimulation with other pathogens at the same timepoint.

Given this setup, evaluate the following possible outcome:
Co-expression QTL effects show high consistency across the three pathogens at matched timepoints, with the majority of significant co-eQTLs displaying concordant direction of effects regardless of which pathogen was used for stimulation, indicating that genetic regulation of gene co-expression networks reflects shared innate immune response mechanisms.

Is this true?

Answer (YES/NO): NO